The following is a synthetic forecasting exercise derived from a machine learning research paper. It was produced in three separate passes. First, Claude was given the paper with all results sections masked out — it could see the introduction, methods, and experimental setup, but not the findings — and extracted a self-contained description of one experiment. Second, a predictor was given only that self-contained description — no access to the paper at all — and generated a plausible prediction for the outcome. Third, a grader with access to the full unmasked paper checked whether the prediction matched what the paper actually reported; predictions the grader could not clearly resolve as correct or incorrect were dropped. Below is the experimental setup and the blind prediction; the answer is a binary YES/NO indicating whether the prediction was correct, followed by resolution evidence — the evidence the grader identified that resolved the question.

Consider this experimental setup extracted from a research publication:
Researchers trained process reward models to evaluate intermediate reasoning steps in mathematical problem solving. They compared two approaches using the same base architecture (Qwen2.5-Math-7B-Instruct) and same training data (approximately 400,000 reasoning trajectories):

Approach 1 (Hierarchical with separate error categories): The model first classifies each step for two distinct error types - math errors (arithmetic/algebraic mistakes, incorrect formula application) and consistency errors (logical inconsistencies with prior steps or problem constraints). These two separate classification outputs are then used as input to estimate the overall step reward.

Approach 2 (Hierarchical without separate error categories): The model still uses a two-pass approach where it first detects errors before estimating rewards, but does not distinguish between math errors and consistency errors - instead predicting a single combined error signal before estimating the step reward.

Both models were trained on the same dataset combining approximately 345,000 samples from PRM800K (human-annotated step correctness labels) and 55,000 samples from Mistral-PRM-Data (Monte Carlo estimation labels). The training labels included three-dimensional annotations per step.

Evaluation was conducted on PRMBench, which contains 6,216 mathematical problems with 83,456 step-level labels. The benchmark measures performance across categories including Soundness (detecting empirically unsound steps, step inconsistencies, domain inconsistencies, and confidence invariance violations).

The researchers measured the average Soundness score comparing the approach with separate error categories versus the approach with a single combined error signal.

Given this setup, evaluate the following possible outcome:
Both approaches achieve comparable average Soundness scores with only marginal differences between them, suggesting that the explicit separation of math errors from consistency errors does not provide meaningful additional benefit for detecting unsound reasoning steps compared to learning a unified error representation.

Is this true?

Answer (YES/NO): YES